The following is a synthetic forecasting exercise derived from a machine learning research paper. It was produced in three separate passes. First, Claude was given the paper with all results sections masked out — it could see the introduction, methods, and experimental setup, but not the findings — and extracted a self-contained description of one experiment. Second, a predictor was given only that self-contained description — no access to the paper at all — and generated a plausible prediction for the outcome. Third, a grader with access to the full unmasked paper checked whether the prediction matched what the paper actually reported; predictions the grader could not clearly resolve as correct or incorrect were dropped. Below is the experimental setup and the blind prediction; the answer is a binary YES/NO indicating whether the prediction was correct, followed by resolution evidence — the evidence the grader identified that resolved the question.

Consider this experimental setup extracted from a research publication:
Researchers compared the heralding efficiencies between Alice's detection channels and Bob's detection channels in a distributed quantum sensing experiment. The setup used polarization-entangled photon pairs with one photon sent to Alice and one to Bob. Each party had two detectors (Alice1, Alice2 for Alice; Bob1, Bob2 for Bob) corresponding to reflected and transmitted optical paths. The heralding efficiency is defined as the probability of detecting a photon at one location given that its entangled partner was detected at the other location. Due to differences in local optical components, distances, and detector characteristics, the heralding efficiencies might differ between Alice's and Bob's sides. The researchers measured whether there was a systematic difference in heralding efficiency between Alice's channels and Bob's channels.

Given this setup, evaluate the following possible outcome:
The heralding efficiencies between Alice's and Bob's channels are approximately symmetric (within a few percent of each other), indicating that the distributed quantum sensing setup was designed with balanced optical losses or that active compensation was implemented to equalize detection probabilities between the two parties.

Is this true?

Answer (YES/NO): NO